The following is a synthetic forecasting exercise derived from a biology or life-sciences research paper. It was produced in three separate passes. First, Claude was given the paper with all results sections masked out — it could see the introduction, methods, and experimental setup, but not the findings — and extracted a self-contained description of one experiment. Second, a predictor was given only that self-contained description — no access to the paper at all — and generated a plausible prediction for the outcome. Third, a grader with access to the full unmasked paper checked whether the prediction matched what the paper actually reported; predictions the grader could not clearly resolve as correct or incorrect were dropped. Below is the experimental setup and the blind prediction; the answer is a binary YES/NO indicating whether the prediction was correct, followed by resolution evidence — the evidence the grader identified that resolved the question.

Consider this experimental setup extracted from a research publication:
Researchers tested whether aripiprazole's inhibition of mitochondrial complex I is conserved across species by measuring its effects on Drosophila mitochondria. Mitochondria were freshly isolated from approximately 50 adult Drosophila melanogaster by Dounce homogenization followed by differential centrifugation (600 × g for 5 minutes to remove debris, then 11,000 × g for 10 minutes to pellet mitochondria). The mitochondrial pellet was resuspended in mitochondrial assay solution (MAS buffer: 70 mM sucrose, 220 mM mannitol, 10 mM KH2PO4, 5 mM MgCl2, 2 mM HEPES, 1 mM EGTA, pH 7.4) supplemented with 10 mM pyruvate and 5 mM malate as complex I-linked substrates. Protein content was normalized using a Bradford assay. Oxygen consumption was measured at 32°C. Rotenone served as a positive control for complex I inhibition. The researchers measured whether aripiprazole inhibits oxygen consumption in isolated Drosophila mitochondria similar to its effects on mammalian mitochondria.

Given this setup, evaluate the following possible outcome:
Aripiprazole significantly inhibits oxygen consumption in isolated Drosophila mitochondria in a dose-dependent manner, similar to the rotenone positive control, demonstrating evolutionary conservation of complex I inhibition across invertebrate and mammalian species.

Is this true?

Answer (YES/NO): NO